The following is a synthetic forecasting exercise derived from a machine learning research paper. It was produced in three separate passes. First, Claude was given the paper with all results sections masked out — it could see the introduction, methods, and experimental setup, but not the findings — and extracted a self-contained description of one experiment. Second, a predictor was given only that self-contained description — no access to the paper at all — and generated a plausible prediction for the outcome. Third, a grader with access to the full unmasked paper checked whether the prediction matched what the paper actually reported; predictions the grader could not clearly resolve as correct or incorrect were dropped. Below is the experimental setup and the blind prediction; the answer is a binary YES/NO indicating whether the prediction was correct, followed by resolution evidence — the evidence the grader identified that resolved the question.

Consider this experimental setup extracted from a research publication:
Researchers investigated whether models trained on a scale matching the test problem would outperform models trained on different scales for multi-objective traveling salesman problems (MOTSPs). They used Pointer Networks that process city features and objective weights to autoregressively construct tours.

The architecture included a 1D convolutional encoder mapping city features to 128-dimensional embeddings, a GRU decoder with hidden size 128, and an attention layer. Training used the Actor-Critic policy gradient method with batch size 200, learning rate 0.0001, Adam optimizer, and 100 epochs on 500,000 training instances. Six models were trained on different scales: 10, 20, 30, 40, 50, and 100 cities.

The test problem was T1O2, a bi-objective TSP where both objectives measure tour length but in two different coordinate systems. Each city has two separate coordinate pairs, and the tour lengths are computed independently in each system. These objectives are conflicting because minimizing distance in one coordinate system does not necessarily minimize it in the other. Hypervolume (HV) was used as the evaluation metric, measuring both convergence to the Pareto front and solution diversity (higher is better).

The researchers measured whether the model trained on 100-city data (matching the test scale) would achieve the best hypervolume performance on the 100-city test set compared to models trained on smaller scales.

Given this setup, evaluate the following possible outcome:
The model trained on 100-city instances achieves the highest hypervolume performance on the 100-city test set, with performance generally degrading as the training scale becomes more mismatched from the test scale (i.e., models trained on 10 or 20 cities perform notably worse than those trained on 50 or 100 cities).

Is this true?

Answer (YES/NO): NO